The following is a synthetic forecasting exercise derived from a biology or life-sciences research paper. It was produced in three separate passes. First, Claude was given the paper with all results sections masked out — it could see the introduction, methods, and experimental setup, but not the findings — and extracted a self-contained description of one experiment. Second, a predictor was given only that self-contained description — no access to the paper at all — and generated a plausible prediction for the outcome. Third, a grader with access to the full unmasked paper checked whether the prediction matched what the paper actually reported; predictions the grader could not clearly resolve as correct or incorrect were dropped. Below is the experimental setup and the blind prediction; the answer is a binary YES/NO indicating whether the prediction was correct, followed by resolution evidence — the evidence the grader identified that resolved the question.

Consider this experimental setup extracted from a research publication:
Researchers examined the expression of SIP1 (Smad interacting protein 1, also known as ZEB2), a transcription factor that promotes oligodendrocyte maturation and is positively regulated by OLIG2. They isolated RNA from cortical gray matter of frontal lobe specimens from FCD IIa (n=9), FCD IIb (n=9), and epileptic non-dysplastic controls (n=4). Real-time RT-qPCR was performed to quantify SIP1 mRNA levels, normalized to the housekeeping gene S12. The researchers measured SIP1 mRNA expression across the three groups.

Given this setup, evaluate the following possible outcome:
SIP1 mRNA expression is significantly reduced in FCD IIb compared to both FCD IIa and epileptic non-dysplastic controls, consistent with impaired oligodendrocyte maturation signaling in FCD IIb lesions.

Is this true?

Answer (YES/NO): NO